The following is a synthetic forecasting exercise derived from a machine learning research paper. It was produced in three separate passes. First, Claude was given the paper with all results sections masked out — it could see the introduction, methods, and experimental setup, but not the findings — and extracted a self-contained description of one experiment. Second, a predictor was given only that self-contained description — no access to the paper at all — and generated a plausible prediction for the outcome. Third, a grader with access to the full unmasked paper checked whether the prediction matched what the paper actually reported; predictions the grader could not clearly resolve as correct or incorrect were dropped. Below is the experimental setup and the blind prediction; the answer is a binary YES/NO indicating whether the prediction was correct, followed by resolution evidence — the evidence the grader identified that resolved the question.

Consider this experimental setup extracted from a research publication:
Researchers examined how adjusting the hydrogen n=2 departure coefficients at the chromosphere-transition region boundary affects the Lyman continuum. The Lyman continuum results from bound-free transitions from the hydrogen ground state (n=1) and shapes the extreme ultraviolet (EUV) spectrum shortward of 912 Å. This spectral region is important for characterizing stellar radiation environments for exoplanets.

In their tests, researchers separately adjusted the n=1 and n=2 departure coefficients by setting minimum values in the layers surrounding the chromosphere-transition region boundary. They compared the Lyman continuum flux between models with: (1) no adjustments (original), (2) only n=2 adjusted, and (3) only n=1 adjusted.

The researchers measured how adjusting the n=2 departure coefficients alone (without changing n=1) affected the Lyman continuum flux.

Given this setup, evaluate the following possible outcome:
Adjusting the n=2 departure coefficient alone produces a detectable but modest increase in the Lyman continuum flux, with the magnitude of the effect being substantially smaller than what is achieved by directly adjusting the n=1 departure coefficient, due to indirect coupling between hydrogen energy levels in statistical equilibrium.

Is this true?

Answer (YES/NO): NO